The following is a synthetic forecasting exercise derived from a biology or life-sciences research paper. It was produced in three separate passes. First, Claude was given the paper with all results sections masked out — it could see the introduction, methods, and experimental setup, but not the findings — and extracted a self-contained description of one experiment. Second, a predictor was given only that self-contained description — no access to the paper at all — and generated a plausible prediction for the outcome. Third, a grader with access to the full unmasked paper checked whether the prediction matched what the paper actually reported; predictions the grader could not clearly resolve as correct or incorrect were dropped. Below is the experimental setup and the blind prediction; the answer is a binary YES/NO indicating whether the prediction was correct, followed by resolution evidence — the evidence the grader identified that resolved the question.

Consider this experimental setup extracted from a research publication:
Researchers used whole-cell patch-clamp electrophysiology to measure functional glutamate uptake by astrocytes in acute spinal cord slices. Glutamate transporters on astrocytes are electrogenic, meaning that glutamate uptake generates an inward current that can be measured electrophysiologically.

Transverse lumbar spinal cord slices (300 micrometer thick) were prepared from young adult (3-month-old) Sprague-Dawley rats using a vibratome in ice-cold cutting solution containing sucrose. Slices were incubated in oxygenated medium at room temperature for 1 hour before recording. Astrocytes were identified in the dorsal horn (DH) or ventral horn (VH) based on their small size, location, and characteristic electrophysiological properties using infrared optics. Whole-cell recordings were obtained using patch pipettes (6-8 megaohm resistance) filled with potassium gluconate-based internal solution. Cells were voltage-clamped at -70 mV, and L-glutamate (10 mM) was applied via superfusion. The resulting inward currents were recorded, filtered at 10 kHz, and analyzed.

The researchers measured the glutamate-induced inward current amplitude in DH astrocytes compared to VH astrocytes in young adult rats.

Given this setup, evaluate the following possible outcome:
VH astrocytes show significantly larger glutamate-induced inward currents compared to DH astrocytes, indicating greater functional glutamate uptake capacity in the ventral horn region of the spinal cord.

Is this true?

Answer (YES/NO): NO